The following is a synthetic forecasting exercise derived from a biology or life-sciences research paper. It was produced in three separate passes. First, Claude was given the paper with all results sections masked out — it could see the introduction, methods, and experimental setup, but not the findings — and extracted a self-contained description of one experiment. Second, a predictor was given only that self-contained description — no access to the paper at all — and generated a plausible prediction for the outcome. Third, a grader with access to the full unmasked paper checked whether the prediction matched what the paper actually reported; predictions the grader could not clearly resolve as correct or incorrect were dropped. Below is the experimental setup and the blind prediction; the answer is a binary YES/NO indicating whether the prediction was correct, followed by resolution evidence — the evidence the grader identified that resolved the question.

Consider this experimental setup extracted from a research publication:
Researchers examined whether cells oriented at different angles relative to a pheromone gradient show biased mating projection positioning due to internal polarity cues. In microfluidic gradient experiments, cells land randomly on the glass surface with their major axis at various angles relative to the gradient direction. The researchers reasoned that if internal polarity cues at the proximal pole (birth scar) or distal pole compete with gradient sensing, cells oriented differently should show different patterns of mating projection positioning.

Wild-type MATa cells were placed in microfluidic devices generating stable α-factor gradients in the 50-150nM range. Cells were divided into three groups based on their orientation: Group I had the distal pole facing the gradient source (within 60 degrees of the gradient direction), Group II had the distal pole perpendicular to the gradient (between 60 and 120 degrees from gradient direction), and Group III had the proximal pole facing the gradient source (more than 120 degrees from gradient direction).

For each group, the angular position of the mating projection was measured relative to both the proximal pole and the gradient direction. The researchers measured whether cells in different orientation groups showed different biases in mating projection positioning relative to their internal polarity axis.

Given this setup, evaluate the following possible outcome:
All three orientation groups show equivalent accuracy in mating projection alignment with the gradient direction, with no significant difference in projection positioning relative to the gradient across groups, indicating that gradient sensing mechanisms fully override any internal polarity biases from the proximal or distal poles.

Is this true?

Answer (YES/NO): NO